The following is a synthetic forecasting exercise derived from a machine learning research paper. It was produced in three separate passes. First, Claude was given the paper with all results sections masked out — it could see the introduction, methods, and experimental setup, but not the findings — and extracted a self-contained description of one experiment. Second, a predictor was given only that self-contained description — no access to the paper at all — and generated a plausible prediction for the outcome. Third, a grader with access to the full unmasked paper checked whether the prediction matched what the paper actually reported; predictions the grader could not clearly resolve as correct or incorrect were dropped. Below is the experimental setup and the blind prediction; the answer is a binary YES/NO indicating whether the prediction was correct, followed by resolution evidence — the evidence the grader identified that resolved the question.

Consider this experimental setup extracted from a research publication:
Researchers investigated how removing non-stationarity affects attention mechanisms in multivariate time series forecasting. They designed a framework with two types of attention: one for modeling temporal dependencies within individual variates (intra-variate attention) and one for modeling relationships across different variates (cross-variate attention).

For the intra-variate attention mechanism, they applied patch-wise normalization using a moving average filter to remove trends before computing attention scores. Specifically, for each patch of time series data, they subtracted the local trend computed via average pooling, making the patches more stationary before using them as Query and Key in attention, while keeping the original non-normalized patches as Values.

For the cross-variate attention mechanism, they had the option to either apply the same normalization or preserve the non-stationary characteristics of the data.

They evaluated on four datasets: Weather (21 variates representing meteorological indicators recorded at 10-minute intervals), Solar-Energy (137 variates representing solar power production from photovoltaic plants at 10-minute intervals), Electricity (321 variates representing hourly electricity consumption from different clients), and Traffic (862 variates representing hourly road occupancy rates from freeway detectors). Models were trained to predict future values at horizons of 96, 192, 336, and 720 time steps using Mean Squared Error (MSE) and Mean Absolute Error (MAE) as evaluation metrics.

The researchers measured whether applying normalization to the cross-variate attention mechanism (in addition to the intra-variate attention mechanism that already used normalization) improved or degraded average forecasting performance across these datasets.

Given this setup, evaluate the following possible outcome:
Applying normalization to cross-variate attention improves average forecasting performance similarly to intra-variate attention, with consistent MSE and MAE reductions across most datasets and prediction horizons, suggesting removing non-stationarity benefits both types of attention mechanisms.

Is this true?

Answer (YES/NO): NO